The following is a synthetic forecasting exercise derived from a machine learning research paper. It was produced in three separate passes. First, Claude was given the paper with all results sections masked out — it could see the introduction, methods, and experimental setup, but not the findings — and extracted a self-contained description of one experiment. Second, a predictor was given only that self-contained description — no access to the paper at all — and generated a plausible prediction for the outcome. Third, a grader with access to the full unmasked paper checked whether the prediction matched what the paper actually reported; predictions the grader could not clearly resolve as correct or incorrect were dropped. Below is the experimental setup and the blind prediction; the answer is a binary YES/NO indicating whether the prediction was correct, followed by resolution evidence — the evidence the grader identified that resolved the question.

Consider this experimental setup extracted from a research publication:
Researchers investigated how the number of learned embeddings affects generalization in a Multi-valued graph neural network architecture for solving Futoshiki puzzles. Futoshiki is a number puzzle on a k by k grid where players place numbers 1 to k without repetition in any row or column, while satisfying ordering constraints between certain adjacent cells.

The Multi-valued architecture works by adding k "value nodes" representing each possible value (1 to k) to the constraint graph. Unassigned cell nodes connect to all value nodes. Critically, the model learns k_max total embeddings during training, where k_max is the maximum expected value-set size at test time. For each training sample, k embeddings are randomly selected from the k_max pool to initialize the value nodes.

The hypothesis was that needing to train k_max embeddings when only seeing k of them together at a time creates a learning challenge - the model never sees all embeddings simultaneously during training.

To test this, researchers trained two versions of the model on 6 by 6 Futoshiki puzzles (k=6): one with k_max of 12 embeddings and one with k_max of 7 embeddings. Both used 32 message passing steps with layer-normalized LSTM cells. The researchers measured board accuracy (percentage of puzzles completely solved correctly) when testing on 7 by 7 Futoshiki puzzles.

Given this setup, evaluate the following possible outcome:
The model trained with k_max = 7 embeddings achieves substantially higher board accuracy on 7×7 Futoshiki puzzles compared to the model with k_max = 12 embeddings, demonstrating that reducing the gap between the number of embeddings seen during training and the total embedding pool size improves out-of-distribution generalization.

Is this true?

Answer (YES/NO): YES